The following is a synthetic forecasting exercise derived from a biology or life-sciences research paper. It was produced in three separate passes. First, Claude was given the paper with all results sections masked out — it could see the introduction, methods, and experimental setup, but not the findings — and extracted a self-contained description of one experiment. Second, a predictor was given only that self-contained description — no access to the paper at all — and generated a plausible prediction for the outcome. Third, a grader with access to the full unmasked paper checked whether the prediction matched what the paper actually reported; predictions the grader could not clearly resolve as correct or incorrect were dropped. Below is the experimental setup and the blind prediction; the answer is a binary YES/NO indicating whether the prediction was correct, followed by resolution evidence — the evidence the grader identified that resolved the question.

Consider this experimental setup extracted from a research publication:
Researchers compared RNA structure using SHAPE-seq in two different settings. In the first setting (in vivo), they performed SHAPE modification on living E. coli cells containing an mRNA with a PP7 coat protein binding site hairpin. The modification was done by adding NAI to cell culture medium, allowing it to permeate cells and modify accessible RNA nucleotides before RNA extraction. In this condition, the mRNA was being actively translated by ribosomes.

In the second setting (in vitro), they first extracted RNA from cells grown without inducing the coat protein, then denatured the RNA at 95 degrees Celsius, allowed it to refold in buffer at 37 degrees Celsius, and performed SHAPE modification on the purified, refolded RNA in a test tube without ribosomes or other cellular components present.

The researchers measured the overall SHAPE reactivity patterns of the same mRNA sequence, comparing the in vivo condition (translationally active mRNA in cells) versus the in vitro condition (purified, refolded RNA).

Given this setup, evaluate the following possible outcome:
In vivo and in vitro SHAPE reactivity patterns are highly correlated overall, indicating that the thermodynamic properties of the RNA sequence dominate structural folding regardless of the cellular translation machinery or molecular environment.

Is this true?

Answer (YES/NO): NO